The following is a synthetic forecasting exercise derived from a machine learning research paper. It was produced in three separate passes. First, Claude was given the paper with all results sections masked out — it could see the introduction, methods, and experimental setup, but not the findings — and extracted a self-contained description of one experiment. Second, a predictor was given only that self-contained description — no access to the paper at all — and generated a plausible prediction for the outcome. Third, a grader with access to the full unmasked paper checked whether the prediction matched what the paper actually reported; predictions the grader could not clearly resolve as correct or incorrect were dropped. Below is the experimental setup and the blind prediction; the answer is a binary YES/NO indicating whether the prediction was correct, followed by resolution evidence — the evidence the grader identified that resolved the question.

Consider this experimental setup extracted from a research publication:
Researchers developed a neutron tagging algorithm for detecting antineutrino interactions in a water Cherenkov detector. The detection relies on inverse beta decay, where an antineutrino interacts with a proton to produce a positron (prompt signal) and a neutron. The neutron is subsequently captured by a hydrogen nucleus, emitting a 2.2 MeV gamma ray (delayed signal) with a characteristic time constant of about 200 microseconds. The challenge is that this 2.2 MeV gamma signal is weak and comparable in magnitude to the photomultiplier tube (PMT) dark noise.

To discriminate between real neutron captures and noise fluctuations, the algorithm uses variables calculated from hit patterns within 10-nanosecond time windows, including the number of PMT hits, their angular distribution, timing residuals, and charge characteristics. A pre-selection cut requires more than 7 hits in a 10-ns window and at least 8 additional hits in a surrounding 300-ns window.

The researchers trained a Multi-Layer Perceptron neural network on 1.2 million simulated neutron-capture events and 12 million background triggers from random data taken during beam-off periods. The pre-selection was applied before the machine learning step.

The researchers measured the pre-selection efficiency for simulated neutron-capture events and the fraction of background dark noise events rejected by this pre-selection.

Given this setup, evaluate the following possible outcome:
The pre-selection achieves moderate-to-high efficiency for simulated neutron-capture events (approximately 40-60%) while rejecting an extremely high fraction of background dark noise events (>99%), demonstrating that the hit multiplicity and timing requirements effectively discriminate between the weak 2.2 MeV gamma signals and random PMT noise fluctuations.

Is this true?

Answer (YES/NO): NO